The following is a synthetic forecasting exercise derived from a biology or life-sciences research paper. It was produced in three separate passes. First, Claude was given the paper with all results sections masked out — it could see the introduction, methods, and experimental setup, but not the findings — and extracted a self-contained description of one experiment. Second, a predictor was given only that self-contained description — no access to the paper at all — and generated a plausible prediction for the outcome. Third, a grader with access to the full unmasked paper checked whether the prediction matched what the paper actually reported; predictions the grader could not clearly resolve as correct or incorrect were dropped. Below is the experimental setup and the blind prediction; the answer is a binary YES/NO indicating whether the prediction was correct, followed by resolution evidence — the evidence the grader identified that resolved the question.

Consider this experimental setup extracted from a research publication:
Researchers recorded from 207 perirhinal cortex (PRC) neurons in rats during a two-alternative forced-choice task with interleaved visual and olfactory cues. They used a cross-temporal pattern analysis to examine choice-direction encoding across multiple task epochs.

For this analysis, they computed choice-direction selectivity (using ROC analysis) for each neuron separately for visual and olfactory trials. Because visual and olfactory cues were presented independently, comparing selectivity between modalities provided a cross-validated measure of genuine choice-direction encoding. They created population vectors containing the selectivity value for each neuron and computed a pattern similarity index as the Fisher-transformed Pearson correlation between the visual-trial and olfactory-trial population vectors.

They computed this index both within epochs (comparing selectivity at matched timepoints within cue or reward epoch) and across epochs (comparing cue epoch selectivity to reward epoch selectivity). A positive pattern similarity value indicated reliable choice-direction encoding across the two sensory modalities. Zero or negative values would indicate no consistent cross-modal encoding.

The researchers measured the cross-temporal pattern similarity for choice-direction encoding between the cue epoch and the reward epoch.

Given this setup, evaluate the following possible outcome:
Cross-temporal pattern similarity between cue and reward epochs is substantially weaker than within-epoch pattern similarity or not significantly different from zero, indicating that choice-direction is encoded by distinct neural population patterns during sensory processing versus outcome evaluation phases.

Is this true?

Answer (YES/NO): NO